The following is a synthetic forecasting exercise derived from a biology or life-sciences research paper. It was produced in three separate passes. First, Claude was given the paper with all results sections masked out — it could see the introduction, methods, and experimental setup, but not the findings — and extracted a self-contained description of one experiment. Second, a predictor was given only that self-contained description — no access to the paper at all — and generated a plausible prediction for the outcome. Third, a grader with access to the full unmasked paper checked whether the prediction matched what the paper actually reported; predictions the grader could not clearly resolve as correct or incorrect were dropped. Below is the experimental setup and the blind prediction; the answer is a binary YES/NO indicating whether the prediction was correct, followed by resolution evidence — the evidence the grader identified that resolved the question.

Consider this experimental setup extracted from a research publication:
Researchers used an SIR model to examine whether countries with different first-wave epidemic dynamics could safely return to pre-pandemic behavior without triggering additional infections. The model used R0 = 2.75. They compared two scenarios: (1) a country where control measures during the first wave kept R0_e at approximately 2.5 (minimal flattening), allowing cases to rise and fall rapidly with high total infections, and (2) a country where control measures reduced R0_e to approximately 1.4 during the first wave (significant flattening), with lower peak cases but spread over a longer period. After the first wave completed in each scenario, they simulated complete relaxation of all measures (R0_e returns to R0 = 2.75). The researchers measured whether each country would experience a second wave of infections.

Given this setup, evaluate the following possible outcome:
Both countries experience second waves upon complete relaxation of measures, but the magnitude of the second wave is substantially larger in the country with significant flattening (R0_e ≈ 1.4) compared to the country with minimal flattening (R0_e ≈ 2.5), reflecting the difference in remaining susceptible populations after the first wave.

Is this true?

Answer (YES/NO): NO